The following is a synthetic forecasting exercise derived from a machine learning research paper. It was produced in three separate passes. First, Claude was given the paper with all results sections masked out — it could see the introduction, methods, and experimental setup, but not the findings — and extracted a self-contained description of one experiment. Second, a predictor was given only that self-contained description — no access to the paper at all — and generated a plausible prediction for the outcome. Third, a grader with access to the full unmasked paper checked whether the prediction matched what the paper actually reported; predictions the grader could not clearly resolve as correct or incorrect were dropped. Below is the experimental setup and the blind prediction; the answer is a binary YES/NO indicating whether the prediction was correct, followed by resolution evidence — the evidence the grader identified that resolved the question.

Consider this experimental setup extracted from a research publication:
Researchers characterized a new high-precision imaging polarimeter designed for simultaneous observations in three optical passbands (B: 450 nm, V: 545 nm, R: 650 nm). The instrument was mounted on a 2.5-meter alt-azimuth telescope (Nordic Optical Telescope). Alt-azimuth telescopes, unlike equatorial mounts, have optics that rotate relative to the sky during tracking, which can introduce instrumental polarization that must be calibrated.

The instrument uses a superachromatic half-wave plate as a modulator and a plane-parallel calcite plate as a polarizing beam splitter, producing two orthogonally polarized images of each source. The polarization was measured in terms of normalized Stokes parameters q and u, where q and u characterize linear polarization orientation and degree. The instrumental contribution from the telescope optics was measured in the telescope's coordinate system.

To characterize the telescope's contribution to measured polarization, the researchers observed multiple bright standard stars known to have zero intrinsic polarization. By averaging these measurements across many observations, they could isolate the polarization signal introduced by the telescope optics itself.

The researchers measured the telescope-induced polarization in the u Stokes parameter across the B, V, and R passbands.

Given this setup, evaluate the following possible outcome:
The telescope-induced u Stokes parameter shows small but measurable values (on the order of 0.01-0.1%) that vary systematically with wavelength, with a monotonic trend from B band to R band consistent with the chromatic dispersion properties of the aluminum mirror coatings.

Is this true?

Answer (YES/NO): NO